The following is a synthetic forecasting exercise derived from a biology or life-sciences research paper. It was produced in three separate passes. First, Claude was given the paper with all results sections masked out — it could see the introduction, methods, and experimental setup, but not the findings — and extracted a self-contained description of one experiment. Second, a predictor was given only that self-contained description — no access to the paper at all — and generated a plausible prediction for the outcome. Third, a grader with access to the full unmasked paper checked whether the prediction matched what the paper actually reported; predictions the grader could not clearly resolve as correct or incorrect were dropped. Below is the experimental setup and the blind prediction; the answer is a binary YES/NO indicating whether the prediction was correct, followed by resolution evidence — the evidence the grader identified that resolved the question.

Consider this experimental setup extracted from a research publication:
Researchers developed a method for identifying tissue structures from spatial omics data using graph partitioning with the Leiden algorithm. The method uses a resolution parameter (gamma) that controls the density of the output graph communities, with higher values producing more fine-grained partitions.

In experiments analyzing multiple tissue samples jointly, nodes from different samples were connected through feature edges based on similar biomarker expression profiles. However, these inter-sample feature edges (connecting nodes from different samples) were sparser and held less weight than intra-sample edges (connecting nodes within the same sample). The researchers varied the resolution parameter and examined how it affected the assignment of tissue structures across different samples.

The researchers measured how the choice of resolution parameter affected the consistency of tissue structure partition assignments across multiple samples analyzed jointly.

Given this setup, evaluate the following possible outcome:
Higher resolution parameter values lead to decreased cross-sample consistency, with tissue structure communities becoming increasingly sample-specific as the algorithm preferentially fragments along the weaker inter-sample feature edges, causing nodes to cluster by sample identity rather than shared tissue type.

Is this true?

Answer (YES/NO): YES